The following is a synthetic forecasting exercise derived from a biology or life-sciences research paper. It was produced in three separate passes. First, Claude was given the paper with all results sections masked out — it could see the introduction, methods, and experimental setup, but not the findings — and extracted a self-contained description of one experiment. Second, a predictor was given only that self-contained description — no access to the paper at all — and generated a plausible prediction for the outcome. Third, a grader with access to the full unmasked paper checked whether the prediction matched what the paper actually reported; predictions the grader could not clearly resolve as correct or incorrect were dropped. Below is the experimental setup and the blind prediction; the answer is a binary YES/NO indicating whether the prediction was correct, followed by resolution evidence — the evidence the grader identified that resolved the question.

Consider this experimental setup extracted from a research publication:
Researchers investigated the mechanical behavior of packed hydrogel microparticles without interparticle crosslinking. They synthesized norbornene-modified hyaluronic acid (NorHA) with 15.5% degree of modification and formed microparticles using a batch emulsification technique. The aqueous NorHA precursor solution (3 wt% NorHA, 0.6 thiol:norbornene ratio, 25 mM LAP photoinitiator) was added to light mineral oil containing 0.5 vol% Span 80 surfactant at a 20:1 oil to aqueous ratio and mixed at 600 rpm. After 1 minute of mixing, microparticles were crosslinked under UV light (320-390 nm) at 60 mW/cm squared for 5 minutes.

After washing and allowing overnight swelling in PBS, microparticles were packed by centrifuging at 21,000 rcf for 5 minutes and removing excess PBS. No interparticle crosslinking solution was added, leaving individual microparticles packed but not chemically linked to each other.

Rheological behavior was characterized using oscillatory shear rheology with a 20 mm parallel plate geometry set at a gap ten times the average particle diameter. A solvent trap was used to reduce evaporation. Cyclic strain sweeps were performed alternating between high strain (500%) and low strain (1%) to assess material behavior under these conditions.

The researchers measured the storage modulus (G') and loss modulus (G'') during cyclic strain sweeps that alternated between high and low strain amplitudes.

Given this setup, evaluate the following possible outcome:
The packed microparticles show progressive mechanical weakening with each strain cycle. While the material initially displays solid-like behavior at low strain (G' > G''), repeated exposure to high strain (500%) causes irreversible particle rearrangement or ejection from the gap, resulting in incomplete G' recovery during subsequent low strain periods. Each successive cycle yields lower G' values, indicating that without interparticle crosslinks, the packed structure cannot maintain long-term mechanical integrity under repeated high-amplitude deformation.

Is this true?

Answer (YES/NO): NO